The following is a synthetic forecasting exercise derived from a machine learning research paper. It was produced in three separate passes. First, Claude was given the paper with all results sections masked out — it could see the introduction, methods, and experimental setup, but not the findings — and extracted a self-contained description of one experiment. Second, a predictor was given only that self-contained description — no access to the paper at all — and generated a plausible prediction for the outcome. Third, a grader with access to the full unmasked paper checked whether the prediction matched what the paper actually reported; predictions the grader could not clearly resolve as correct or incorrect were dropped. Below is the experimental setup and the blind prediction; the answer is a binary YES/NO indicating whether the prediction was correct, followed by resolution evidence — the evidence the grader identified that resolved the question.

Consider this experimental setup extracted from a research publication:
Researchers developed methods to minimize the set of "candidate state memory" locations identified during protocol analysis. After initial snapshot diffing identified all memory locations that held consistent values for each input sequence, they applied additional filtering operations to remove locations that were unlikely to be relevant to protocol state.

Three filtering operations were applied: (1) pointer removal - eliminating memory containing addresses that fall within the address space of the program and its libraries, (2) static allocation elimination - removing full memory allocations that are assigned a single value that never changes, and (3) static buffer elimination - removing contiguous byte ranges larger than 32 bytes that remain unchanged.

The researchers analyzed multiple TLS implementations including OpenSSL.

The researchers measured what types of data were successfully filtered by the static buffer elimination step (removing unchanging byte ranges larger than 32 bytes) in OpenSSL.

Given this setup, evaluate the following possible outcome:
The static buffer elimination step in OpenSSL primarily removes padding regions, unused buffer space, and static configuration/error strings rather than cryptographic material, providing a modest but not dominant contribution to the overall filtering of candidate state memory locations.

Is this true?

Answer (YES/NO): NO